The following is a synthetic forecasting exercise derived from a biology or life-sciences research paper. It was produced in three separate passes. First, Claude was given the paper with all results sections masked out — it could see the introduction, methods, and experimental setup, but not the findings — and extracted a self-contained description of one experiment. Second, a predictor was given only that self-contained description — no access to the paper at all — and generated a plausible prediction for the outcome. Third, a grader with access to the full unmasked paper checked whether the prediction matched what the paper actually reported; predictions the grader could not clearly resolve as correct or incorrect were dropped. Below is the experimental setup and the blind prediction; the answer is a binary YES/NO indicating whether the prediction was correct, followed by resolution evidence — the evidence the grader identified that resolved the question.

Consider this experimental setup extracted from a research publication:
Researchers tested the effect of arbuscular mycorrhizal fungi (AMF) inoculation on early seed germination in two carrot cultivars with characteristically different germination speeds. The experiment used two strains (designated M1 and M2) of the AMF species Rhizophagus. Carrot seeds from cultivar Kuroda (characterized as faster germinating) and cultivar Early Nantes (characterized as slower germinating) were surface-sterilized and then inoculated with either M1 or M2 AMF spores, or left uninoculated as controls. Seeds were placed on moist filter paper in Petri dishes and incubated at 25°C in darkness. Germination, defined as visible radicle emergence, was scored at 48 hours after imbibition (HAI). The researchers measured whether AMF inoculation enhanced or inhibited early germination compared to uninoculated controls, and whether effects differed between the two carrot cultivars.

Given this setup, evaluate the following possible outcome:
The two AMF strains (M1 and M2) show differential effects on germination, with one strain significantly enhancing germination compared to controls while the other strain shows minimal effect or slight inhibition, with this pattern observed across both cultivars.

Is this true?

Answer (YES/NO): NO